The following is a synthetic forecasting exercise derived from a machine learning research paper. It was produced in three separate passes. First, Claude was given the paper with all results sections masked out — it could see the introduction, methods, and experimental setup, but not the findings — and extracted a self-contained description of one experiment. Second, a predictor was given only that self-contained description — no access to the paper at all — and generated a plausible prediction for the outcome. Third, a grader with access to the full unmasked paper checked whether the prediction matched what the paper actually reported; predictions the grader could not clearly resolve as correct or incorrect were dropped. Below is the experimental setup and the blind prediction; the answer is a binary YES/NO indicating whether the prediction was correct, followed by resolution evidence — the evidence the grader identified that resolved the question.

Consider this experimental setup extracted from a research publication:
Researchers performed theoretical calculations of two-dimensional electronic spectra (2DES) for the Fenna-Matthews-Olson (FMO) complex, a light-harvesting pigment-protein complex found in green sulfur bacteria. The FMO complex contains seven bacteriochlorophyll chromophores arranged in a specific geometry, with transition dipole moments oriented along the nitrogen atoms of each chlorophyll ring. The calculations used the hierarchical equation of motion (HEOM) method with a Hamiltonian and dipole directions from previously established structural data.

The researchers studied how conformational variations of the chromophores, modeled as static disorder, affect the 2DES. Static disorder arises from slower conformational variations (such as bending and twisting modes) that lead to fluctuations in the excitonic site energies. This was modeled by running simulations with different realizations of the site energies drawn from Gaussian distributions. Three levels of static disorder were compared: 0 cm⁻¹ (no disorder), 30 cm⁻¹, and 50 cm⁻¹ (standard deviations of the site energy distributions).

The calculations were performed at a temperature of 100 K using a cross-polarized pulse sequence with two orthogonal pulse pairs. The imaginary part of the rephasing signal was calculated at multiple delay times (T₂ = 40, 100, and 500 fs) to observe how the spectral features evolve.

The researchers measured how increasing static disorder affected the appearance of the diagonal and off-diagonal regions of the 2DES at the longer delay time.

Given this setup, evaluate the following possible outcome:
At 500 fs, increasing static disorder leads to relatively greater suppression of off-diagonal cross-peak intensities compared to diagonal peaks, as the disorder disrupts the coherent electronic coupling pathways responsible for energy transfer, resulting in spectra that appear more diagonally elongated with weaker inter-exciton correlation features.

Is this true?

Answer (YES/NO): YES